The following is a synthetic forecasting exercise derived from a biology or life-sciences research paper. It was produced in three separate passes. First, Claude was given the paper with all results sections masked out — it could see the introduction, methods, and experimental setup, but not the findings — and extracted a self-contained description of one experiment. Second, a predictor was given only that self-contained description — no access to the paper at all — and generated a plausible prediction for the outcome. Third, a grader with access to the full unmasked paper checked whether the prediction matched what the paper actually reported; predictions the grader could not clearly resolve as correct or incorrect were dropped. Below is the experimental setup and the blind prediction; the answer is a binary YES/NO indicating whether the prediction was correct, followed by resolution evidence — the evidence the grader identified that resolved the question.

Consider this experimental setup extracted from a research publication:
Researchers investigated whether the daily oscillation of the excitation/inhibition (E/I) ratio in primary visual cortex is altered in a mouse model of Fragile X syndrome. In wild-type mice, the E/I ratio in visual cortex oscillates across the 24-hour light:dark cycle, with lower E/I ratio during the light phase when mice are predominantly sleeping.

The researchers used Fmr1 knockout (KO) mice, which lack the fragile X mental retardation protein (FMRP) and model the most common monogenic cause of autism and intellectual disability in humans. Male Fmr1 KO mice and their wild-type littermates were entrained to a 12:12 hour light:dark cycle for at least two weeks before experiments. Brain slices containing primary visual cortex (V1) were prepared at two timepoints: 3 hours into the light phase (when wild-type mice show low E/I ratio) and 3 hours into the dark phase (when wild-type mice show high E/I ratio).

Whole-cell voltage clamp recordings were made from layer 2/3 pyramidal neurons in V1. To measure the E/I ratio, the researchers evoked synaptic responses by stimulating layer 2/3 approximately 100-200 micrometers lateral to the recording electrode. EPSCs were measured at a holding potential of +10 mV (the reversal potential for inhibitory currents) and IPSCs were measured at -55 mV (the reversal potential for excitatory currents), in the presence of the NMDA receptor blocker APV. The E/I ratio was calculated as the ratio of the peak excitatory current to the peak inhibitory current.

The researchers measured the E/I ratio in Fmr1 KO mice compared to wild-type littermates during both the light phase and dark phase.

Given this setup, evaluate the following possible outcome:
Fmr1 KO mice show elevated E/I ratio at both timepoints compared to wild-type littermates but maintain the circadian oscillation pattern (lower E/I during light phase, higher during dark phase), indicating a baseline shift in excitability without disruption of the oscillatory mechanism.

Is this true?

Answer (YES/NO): NO